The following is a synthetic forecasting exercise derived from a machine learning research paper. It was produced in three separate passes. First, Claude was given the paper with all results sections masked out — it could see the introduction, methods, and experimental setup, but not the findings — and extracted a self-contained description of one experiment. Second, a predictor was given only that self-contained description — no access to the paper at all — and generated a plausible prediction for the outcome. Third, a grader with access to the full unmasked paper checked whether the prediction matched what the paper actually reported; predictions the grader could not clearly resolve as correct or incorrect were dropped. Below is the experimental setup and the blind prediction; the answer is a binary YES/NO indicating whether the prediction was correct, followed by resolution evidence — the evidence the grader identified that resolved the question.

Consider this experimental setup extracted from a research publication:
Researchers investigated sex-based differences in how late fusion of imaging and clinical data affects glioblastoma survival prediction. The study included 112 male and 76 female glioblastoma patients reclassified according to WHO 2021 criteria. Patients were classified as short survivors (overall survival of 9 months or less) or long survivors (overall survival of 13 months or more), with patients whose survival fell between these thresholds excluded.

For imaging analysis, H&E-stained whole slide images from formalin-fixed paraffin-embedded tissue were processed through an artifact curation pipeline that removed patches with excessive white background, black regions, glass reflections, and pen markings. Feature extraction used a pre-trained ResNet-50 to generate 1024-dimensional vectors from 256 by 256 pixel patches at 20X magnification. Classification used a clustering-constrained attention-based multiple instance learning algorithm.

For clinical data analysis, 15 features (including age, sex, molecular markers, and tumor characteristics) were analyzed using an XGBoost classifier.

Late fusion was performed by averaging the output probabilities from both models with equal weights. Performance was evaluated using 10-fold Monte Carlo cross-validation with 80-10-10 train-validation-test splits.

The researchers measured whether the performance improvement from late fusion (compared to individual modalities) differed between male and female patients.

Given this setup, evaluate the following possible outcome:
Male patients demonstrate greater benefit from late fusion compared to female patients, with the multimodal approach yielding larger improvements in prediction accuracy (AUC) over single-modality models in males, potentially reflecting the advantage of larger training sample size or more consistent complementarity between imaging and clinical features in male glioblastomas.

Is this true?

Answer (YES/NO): NO